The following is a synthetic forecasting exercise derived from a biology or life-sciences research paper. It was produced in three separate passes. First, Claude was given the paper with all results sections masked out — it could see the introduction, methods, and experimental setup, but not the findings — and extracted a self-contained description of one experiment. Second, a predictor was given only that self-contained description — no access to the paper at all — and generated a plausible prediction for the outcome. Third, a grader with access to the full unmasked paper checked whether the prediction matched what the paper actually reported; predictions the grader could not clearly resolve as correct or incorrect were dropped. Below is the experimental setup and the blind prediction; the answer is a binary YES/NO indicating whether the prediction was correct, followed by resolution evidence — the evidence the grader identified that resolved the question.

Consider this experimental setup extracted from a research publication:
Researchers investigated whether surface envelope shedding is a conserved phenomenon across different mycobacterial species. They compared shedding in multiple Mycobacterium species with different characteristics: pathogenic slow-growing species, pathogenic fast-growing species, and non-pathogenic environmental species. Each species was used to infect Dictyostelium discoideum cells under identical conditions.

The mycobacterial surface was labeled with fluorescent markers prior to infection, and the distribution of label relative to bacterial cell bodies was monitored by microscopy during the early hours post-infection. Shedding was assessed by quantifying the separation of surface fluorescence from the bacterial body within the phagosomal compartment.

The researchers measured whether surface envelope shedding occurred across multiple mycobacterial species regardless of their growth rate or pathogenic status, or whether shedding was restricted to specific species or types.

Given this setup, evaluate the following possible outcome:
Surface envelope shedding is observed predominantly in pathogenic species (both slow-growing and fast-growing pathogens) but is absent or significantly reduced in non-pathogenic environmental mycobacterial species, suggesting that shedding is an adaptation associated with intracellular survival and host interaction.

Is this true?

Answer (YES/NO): NO